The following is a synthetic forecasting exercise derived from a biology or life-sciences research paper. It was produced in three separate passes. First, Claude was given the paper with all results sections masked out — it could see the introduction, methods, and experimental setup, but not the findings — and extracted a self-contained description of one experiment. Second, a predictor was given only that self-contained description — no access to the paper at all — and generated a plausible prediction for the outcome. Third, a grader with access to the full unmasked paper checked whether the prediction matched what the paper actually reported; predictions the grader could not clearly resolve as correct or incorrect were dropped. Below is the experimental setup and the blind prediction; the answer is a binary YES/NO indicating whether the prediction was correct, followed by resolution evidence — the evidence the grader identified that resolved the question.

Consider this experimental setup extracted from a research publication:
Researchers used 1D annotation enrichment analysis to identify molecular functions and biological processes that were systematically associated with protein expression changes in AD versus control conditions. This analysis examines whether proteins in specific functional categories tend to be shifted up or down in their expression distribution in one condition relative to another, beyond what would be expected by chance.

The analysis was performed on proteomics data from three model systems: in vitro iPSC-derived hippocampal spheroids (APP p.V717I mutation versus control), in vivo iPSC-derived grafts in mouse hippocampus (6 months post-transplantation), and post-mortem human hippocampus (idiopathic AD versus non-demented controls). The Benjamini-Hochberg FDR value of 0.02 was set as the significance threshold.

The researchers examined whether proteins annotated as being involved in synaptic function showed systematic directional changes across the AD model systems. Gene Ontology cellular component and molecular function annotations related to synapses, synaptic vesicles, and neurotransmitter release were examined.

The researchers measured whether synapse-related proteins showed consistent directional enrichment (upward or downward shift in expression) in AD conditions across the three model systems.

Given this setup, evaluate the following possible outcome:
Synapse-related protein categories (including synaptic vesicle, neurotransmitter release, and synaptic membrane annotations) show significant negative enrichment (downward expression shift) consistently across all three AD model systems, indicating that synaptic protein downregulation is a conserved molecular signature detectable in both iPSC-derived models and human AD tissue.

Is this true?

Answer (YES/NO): NO